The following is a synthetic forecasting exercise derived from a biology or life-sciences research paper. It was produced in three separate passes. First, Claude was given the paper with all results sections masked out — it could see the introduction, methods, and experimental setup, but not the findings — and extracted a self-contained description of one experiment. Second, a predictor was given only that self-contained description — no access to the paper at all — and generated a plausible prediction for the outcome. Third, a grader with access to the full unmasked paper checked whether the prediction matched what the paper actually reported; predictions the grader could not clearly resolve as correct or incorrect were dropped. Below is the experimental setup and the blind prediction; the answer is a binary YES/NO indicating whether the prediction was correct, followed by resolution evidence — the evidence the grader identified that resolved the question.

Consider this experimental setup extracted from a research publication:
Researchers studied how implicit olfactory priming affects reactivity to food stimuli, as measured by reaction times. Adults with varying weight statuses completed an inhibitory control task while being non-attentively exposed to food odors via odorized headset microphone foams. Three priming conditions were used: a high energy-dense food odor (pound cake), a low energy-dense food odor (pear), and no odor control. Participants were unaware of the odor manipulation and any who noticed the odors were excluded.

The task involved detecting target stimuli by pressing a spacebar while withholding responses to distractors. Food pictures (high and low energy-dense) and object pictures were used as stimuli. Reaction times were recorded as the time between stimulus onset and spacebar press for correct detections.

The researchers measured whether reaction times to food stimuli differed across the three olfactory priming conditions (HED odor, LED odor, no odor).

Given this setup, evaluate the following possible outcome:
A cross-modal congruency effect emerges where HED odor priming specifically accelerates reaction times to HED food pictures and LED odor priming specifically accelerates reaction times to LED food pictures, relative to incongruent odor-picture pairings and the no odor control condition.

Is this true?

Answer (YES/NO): NO